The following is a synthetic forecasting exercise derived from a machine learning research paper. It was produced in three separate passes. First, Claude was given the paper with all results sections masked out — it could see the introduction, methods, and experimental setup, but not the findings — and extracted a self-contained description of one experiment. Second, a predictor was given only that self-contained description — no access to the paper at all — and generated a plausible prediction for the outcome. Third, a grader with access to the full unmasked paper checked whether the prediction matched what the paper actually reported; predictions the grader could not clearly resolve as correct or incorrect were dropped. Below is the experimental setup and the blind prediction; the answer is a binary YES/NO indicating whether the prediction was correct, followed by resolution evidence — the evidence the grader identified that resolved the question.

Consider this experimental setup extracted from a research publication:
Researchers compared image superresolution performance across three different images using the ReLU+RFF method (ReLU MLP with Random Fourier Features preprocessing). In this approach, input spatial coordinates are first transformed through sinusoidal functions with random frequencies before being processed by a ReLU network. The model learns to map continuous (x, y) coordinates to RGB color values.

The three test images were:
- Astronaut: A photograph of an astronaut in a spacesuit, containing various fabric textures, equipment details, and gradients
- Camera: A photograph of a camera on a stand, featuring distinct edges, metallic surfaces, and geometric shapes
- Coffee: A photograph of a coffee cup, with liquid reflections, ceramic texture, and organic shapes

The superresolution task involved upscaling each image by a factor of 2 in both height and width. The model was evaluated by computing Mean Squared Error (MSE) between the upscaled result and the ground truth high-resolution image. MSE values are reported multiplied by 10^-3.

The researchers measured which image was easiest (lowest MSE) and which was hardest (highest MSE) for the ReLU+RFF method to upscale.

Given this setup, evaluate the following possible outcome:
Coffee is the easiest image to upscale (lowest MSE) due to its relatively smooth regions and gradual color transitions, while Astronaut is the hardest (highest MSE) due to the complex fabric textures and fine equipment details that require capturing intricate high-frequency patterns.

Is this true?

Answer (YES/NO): NO